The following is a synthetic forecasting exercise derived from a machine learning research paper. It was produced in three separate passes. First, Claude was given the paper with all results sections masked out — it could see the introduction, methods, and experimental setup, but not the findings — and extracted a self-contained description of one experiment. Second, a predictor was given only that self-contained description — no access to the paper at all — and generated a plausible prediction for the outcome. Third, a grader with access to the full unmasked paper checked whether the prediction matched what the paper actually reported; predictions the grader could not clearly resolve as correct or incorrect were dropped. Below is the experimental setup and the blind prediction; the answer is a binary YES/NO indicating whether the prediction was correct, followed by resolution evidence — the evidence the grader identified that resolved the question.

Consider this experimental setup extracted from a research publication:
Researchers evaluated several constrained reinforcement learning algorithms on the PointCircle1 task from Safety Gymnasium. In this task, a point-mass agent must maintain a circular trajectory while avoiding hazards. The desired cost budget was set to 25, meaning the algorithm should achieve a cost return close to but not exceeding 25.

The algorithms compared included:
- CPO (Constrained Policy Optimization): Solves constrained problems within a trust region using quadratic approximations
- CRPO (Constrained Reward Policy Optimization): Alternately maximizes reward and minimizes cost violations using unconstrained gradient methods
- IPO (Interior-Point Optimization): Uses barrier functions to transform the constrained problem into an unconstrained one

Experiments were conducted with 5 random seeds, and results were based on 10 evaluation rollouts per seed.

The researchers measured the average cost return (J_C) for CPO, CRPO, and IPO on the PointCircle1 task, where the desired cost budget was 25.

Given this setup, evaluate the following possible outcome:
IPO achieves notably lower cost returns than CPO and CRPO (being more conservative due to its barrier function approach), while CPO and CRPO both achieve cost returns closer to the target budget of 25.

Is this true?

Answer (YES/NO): NO